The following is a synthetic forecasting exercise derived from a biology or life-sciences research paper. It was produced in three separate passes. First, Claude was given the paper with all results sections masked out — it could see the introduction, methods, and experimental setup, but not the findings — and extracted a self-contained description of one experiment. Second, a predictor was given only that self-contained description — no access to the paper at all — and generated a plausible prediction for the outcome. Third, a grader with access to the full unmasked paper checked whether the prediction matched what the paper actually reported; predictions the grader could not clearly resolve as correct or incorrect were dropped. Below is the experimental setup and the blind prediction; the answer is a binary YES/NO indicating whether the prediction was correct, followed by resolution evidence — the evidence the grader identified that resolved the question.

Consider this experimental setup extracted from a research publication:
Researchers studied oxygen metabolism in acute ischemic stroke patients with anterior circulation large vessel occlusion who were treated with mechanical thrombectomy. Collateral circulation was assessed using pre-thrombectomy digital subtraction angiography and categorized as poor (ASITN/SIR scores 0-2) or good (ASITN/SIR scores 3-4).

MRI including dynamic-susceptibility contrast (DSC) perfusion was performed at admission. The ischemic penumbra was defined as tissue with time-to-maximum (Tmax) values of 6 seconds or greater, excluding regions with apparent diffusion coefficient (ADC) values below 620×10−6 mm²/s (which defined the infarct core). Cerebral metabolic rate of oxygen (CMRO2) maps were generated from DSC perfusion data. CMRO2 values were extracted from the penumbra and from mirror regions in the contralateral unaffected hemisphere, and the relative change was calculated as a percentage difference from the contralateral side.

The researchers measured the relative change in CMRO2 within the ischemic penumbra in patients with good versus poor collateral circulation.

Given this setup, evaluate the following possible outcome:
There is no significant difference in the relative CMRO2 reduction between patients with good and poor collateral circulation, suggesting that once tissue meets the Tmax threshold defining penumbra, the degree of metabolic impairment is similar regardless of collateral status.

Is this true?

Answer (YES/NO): NO